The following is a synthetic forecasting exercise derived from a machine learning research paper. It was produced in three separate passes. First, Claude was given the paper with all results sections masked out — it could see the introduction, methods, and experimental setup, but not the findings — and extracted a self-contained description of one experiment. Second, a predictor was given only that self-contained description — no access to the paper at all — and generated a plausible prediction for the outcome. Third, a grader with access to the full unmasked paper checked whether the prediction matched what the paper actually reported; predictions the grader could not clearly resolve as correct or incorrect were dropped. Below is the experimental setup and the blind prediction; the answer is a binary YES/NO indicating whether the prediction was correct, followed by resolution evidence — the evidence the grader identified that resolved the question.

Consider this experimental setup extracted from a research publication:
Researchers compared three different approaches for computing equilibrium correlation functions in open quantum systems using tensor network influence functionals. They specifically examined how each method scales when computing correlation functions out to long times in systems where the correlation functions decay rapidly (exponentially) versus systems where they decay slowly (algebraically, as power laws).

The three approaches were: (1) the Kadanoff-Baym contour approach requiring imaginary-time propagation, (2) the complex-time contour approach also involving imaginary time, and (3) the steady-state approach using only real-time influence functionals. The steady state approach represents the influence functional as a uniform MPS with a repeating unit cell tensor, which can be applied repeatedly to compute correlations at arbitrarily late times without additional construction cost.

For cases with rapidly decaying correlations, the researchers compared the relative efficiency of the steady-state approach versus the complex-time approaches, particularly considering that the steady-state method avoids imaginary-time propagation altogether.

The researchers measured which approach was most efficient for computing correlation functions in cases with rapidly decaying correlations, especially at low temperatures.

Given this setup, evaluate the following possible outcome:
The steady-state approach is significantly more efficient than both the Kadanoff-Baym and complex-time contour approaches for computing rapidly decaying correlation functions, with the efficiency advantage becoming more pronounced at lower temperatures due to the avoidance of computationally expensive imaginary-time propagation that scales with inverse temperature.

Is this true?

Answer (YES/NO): YES